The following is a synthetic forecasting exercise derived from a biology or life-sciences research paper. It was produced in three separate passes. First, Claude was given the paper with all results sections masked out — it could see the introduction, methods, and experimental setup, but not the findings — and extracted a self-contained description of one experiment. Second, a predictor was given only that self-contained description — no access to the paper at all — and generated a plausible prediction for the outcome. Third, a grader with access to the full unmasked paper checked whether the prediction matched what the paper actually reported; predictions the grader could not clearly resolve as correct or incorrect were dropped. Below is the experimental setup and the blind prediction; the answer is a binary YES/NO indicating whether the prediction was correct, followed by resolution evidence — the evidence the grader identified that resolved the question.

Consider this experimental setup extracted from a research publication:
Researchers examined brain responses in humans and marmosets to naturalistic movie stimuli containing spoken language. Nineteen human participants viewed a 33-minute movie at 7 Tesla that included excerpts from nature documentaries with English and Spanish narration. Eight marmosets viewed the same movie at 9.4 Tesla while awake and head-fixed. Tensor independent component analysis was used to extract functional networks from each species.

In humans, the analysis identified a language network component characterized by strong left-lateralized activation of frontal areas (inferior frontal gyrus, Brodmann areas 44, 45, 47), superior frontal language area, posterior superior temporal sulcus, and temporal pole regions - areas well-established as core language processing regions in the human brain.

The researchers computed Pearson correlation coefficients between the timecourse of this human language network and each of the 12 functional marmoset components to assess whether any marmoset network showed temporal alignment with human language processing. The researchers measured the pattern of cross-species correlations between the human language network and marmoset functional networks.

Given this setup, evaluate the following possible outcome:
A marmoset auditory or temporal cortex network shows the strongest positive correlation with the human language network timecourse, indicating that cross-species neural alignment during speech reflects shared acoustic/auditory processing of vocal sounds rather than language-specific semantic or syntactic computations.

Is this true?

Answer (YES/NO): NO